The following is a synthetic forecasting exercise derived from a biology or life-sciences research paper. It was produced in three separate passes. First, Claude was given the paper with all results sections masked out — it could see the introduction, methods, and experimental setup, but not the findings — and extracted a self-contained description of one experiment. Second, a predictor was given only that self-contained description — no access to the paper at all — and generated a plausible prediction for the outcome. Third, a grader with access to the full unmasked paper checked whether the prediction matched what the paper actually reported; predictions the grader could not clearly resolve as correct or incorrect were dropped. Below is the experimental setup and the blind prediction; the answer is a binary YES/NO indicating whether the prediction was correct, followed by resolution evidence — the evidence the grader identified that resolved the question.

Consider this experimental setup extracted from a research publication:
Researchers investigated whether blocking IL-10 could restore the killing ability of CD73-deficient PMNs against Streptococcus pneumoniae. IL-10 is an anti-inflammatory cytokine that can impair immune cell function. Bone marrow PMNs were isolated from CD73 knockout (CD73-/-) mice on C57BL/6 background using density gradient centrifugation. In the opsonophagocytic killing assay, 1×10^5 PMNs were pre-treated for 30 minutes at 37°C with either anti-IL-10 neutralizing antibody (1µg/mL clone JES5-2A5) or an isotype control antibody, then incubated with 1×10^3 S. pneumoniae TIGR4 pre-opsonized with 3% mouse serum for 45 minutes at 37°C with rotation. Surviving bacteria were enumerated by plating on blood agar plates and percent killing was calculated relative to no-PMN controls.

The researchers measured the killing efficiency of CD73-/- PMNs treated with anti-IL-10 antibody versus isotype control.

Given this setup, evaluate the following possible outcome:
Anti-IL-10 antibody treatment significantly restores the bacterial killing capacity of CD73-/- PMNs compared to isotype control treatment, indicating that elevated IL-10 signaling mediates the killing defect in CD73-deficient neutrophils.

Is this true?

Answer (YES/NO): YES